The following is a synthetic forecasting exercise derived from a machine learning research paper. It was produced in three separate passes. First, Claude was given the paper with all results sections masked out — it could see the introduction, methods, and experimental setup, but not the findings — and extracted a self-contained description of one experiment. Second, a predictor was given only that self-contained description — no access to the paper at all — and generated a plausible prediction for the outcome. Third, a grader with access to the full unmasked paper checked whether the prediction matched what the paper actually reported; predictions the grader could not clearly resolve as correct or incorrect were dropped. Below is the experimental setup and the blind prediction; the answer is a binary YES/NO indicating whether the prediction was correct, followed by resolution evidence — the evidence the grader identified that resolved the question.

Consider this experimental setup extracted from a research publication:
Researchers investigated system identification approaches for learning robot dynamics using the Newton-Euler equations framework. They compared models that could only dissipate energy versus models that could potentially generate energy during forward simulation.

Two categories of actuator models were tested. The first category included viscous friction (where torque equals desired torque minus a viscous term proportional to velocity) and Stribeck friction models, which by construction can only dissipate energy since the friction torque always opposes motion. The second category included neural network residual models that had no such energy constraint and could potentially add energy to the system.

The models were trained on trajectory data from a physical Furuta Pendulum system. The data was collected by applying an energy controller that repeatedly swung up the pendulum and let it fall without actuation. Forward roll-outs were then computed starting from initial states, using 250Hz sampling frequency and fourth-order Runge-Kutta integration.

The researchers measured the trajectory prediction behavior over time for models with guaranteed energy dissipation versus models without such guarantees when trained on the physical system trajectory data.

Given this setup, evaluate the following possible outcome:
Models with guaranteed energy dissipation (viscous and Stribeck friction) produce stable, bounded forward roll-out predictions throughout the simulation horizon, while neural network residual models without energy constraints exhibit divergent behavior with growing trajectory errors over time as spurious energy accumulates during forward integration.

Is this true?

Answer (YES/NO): YES